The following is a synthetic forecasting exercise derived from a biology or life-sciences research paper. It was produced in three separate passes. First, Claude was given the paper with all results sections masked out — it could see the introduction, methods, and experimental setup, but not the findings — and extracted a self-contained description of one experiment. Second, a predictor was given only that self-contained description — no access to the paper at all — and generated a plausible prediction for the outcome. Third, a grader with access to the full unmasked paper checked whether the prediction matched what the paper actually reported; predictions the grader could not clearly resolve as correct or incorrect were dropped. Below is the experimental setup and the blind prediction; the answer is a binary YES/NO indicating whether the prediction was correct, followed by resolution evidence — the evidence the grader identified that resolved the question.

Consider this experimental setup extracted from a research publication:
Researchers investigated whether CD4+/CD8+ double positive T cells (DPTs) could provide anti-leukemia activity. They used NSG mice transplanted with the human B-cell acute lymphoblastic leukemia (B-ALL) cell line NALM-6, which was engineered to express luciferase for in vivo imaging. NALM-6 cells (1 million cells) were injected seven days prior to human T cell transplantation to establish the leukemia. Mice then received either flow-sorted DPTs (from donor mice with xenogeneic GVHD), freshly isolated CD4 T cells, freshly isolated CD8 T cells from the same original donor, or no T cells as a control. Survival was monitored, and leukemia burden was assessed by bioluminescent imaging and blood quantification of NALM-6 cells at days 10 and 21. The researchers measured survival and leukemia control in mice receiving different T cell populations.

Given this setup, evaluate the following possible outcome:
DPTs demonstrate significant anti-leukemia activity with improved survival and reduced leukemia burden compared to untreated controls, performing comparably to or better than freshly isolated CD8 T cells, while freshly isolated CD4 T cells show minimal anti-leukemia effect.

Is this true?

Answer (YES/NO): NO